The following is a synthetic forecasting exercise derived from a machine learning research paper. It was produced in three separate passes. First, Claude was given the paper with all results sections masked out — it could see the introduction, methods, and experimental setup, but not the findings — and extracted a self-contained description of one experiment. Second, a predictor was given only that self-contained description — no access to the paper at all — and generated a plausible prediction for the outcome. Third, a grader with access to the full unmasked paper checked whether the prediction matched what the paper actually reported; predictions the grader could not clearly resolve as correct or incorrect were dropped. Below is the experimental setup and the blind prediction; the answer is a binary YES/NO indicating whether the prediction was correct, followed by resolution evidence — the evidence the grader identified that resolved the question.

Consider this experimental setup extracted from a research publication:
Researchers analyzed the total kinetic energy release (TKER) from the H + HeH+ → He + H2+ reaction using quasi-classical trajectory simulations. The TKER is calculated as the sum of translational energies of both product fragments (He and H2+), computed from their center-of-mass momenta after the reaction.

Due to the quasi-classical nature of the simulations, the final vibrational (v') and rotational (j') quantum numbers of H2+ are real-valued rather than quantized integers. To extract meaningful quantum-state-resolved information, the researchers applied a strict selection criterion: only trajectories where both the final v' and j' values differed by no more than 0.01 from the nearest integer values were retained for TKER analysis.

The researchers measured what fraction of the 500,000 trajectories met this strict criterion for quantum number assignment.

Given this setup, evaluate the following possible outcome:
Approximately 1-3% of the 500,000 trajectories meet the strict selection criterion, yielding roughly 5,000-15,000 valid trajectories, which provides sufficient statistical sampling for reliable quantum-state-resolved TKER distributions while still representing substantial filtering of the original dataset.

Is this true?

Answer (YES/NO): NO